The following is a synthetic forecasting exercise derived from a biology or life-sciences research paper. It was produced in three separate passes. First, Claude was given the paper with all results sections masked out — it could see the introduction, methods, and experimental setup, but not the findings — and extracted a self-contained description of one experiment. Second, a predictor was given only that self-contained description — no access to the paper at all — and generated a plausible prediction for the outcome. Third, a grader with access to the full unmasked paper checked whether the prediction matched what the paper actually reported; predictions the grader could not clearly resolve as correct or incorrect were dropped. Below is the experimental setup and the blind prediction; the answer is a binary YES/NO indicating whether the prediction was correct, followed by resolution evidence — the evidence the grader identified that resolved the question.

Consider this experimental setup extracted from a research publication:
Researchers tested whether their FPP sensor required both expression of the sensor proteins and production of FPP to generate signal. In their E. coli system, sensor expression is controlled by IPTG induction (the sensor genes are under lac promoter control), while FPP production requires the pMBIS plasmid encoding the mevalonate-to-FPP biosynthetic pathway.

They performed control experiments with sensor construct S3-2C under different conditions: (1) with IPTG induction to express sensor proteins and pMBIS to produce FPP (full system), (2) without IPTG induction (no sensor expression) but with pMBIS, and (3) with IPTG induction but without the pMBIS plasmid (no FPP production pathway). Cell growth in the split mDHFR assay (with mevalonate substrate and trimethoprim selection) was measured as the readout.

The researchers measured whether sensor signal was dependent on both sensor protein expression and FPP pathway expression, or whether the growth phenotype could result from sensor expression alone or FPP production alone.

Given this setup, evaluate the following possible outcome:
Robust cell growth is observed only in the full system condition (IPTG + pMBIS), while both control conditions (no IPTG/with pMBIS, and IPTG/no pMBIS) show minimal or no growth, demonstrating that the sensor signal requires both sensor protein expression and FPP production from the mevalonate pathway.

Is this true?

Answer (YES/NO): YES